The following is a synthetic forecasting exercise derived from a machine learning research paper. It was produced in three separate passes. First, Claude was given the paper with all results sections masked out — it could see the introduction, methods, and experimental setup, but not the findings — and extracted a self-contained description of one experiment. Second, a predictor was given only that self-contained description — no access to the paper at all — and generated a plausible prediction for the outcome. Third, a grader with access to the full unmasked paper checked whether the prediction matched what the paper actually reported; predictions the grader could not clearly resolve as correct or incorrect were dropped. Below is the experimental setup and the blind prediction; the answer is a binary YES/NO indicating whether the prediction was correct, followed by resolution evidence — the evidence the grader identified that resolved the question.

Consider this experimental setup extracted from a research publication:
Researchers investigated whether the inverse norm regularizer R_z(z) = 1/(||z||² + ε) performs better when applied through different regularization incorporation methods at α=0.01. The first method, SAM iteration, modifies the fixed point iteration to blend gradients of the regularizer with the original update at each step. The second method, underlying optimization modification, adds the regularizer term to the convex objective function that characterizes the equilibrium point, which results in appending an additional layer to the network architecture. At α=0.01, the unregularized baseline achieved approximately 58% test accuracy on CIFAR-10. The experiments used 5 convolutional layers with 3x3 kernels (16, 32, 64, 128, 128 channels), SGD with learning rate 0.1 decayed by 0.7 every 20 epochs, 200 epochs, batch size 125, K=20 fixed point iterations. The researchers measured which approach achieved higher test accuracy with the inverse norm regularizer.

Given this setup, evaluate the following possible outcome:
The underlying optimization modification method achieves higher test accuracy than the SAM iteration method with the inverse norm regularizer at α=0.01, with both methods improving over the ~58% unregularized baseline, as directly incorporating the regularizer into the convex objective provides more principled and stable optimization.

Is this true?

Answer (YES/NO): NO